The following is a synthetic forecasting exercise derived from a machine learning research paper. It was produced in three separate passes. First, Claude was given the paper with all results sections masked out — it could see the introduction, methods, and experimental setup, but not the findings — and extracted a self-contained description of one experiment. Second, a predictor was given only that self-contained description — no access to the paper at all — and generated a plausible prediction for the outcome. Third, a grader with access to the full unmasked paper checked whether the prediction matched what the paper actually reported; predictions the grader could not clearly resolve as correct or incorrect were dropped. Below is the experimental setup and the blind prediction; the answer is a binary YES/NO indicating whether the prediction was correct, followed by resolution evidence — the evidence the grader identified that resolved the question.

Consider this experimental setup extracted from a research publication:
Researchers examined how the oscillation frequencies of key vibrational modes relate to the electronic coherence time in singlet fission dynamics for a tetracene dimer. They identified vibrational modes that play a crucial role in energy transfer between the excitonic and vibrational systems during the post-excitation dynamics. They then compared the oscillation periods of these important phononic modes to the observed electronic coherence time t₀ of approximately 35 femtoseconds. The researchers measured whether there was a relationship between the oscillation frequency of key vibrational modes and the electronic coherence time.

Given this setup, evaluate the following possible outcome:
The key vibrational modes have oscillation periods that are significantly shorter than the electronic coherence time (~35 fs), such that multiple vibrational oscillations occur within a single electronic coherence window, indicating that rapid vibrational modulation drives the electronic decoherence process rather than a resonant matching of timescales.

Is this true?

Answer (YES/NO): NO